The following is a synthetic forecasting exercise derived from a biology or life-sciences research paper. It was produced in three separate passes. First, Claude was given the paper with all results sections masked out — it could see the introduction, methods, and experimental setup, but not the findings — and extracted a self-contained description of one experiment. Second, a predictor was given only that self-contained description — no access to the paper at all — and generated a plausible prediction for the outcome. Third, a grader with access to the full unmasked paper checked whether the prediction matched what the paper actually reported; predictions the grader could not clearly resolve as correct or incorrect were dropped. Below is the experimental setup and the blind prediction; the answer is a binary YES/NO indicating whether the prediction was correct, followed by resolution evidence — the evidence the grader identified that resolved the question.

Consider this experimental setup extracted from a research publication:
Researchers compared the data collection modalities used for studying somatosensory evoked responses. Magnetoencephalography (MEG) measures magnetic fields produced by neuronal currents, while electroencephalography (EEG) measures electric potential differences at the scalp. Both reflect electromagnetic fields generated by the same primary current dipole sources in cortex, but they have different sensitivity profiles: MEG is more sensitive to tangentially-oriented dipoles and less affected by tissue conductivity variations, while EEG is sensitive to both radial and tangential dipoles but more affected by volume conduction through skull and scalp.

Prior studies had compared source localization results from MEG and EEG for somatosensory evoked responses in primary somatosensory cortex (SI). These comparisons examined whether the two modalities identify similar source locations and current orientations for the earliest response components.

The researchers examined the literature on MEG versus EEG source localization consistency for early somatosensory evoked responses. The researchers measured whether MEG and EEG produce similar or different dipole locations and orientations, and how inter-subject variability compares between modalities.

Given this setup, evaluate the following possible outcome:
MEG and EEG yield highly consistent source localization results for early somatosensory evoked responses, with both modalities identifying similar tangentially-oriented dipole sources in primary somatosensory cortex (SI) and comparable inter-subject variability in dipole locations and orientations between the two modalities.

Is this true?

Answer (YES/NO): NO